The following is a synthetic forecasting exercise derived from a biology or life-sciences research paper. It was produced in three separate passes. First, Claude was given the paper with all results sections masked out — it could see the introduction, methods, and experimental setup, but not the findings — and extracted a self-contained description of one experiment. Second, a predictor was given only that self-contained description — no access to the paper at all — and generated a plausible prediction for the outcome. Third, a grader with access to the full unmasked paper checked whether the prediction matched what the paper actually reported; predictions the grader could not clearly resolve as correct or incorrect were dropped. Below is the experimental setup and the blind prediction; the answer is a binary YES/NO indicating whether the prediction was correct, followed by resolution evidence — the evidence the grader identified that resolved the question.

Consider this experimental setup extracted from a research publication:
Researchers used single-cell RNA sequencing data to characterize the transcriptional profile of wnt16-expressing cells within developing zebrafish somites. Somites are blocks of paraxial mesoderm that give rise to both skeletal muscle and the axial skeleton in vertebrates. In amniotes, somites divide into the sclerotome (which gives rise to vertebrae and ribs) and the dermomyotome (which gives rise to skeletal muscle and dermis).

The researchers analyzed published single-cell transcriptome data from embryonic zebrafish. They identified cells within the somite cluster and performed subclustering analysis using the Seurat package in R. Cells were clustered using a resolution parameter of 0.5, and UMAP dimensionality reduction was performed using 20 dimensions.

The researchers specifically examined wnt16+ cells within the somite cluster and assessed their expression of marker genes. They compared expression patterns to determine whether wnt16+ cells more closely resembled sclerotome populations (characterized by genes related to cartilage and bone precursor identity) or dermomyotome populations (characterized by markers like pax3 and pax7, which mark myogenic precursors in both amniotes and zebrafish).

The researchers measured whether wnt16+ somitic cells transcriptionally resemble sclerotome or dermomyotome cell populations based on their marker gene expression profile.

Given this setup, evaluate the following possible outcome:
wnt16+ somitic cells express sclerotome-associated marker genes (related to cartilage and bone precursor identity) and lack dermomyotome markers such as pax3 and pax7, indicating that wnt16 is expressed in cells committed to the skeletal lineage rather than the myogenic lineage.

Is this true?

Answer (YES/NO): NO